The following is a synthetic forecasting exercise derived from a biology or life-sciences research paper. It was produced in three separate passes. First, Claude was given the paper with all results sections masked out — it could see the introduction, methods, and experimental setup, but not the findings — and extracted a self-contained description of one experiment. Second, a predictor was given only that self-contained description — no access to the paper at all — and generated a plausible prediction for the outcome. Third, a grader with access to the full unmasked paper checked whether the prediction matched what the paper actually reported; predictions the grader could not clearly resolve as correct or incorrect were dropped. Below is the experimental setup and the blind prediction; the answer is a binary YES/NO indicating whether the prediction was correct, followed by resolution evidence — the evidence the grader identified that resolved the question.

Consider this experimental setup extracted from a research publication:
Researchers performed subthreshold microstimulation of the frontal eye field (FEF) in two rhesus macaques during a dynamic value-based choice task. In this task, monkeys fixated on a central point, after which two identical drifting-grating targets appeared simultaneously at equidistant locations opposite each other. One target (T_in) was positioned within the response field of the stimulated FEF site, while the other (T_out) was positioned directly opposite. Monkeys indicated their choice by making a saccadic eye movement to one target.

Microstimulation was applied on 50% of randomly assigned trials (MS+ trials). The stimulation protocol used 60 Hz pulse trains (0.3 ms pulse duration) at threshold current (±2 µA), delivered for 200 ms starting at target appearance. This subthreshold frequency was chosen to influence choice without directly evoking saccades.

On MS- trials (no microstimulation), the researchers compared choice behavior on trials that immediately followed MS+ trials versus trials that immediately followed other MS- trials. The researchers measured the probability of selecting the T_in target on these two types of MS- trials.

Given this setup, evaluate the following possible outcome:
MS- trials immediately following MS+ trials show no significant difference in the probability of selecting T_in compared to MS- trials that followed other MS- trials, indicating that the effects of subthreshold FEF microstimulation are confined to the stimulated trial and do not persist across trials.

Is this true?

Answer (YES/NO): NO